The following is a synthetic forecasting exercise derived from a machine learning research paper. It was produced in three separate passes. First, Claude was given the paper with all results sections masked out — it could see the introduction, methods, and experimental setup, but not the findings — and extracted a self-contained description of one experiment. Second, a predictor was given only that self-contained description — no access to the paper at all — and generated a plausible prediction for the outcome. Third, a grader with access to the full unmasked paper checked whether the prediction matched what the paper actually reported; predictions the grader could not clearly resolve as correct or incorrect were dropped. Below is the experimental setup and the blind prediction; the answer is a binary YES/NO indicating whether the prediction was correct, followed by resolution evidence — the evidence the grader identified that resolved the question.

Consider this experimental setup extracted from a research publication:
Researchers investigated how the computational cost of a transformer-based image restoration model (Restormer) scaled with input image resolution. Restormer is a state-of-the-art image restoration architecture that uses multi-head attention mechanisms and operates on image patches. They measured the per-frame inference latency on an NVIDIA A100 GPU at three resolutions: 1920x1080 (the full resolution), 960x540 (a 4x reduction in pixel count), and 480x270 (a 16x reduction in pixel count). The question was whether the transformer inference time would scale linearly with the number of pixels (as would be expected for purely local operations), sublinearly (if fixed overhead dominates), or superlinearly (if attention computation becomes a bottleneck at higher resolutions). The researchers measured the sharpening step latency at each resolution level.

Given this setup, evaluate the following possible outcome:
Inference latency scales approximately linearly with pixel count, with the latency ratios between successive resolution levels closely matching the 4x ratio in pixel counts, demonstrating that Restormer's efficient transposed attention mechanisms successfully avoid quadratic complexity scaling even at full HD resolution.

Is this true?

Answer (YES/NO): YES